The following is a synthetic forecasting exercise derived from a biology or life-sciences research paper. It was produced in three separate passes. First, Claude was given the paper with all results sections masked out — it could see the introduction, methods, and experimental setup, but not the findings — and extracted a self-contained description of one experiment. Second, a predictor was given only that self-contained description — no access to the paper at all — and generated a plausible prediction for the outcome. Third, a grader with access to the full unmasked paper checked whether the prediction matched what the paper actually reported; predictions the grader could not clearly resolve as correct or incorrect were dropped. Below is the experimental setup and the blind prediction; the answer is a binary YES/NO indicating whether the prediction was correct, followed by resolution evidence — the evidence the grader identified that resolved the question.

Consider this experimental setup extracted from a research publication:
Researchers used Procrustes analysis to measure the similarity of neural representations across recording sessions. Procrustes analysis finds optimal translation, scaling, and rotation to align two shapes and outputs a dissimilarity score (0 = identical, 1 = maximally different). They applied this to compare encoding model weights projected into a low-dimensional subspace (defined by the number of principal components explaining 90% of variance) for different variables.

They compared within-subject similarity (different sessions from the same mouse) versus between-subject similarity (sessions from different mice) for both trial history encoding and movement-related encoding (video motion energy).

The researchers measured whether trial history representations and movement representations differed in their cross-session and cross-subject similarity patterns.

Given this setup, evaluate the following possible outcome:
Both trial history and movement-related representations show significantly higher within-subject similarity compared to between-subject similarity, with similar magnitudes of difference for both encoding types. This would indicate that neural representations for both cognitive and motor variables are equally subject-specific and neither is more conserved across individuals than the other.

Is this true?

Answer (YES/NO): NO